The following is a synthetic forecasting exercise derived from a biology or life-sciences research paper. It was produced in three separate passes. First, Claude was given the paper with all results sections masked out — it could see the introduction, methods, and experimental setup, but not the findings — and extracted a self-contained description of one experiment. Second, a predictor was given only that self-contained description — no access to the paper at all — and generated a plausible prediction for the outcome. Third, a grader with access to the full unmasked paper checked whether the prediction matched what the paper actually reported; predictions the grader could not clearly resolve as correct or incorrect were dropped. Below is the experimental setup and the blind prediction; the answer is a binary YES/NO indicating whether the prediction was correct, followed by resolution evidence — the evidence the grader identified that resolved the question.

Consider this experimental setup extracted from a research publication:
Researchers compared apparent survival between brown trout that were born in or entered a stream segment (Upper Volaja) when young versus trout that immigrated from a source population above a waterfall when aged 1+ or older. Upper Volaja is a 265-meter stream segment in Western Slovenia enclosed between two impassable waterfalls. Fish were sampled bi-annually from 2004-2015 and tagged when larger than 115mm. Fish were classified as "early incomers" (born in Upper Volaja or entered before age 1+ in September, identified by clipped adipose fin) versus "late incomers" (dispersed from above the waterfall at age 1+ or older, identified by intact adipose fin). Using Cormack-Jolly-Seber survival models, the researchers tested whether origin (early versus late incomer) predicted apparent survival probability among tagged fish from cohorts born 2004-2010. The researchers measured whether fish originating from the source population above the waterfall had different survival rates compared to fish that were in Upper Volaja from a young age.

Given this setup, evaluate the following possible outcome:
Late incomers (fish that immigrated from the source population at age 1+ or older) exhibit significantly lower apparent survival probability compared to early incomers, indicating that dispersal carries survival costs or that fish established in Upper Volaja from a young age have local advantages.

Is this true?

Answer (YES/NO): NO